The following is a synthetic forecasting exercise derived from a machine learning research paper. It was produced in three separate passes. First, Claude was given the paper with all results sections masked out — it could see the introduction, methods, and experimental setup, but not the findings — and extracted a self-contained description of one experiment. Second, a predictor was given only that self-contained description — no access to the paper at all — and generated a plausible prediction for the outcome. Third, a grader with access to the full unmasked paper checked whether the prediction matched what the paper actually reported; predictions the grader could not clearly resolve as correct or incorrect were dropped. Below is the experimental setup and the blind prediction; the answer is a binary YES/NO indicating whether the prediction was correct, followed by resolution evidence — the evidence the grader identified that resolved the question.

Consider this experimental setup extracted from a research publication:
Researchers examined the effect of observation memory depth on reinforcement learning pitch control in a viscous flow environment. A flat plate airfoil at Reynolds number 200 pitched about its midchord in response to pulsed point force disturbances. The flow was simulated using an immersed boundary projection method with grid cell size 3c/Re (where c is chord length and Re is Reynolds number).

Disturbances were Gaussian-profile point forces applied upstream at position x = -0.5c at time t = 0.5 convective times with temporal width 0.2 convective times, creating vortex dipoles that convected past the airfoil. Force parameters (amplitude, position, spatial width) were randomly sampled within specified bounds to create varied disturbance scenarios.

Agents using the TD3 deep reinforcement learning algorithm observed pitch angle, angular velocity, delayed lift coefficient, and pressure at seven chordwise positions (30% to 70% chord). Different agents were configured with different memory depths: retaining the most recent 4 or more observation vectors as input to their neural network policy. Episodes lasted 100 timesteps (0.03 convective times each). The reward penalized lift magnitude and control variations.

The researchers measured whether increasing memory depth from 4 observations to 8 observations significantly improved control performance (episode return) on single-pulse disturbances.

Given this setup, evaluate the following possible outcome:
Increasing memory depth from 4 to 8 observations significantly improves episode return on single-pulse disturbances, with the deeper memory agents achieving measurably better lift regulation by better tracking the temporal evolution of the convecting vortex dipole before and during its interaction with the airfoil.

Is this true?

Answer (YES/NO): NO